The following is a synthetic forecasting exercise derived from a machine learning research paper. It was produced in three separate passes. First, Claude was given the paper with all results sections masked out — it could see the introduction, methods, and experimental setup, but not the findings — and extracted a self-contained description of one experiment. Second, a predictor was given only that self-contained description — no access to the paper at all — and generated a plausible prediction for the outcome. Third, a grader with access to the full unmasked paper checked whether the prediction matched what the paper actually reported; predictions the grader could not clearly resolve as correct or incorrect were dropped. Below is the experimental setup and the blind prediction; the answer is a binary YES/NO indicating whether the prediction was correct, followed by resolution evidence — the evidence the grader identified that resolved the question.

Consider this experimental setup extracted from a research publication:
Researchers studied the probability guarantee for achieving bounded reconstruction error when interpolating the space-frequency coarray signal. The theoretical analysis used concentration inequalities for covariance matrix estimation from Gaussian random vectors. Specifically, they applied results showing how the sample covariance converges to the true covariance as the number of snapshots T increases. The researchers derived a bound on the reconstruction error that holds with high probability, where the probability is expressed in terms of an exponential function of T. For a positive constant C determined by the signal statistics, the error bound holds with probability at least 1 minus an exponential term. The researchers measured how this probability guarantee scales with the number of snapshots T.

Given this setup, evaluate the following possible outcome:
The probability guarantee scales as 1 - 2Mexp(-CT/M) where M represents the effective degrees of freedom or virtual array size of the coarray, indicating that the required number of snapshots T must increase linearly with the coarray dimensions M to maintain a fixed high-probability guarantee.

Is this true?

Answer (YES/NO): NO